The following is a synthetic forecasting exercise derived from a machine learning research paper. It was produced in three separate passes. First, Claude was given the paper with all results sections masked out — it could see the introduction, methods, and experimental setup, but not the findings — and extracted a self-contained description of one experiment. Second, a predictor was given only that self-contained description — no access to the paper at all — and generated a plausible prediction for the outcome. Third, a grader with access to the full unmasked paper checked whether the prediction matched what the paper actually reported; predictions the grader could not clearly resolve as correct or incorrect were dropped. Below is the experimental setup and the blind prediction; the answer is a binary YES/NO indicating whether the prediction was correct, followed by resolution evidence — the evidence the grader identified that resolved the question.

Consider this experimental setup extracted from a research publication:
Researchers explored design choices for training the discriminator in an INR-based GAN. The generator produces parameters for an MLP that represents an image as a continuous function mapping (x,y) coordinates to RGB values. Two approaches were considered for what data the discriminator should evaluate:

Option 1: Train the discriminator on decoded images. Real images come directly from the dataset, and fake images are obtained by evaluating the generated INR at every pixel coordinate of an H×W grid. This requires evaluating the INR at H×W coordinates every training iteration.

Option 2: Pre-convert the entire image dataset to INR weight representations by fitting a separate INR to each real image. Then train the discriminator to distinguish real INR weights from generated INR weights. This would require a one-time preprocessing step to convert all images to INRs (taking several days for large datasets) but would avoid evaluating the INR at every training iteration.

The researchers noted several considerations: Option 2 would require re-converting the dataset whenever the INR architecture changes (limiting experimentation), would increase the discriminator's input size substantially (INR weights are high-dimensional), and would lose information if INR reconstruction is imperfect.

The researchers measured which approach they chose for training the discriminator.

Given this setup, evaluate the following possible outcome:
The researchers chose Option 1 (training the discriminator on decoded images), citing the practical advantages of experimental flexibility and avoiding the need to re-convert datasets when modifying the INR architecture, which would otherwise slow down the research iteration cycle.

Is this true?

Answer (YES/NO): YES